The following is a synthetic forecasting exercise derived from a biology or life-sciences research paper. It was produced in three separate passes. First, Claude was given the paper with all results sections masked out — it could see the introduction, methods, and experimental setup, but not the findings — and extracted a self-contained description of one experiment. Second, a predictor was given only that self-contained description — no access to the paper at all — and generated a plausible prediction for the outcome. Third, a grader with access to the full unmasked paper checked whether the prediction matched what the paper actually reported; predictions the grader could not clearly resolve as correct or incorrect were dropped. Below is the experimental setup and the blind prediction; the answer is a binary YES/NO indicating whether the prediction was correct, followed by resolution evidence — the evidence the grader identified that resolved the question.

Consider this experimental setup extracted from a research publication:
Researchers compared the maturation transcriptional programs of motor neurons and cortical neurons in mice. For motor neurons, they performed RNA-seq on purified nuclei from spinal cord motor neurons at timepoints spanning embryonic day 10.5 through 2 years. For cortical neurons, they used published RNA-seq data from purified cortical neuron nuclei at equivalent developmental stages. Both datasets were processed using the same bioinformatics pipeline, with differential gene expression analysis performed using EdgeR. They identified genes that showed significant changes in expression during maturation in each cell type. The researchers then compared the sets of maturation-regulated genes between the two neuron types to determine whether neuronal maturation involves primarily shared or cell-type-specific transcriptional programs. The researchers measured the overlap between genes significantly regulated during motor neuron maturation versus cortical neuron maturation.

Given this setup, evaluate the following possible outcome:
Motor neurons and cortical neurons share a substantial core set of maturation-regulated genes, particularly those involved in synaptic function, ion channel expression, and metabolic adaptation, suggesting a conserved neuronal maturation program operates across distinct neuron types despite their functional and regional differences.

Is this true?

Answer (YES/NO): NO